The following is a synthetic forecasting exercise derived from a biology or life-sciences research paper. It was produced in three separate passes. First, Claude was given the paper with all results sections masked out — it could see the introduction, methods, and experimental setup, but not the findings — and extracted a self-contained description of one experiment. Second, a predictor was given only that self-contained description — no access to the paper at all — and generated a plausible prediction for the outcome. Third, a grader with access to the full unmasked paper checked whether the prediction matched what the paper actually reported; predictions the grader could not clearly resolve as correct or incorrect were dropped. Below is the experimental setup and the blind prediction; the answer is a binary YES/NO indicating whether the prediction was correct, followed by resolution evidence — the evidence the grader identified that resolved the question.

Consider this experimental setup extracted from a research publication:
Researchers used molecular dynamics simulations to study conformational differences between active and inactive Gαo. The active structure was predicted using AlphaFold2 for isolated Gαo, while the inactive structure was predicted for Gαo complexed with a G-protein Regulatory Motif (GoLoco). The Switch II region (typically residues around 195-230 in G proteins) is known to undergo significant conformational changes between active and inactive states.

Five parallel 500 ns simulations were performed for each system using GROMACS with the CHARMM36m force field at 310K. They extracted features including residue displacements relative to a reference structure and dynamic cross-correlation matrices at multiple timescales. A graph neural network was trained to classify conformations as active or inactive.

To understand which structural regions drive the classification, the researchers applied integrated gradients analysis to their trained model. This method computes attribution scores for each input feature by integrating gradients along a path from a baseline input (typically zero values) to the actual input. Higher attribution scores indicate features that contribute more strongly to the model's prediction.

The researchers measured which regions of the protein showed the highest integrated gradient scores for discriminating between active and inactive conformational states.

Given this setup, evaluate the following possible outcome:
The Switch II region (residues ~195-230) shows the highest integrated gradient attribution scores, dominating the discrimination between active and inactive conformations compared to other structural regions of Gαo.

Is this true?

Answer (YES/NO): YES